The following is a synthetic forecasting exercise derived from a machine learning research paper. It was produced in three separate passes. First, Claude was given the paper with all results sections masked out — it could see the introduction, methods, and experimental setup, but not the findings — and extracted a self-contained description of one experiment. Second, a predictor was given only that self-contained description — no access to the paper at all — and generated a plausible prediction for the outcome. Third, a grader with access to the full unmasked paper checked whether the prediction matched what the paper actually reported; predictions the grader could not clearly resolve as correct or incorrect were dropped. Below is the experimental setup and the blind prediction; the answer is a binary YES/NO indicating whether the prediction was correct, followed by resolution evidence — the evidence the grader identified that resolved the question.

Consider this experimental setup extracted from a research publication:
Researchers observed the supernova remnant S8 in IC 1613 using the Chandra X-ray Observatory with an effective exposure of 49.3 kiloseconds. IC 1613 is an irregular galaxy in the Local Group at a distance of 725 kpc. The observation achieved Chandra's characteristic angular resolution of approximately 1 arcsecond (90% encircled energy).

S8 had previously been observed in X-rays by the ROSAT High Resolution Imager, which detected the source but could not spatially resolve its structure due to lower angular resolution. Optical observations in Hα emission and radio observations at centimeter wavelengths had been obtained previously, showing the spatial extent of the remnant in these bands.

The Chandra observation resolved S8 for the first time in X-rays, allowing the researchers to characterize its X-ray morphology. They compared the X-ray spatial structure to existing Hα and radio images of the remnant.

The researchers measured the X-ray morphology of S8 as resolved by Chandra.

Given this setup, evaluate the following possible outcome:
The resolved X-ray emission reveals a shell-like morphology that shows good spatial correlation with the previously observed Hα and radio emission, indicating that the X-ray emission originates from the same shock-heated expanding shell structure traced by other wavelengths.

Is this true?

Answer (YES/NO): NO